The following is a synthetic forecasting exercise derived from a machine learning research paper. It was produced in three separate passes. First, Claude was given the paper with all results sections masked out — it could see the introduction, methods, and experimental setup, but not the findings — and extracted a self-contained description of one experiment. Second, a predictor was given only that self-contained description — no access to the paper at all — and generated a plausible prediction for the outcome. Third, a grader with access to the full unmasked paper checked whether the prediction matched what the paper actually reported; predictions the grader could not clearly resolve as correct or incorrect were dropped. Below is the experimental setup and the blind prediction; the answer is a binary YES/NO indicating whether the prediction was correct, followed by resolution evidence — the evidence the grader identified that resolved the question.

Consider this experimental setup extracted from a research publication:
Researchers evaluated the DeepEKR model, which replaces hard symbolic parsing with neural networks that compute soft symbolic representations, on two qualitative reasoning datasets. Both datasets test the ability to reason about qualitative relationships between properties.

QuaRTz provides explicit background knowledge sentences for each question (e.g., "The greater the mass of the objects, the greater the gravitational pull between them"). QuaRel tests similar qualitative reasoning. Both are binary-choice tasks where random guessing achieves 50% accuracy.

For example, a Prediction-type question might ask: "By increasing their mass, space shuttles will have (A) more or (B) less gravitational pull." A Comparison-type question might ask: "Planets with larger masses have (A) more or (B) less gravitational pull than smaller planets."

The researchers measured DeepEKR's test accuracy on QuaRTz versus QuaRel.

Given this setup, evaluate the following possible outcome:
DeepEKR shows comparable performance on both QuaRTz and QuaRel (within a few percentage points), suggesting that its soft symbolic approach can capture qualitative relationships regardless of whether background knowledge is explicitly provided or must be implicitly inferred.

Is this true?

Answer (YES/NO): YES